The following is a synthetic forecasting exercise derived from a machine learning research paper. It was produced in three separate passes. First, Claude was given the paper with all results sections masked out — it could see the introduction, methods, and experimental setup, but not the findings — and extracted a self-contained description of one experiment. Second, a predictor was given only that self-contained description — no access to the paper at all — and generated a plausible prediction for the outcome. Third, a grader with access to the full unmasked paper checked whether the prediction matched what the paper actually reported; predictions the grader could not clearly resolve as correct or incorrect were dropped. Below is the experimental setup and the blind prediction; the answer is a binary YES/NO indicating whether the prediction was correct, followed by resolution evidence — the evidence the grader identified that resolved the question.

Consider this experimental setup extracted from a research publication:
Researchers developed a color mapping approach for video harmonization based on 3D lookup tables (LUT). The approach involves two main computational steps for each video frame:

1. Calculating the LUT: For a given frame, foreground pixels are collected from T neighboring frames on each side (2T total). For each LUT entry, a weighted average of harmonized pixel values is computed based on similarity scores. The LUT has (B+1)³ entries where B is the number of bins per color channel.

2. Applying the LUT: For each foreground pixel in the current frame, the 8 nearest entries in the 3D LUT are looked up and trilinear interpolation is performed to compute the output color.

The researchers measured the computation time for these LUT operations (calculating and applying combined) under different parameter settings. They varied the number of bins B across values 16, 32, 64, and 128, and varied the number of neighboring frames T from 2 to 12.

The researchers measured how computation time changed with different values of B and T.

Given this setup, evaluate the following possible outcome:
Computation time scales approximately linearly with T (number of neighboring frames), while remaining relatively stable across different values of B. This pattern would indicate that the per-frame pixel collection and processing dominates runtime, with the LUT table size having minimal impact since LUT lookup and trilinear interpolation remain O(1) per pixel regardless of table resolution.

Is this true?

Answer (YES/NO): YES